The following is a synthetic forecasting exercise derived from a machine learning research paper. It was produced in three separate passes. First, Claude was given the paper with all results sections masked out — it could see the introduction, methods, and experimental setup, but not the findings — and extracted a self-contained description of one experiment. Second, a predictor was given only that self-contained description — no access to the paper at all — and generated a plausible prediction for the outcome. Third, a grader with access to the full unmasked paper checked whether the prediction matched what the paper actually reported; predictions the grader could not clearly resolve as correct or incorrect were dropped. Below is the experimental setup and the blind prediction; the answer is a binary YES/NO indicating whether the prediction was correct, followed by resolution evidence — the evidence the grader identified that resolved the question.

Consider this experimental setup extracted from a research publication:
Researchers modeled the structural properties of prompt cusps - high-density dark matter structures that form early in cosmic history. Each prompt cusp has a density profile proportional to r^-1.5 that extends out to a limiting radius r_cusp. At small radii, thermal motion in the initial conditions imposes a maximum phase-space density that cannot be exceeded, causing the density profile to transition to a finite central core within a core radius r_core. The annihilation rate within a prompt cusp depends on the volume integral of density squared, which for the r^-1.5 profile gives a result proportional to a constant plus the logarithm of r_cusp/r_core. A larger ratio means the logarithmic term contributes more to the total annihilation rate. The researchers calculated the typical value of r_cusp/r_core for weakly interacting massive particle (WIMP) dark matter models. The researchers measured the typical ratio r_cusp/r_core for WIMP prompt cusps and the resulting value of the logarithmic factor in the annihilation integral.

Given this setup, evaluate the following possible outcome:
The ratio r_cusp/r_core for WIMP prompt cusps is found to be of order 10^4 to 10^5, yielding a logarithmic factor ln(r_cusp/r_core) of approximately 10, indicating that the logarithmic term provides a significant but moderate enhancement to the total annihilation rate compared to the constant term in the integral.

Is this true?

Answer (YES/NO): NO